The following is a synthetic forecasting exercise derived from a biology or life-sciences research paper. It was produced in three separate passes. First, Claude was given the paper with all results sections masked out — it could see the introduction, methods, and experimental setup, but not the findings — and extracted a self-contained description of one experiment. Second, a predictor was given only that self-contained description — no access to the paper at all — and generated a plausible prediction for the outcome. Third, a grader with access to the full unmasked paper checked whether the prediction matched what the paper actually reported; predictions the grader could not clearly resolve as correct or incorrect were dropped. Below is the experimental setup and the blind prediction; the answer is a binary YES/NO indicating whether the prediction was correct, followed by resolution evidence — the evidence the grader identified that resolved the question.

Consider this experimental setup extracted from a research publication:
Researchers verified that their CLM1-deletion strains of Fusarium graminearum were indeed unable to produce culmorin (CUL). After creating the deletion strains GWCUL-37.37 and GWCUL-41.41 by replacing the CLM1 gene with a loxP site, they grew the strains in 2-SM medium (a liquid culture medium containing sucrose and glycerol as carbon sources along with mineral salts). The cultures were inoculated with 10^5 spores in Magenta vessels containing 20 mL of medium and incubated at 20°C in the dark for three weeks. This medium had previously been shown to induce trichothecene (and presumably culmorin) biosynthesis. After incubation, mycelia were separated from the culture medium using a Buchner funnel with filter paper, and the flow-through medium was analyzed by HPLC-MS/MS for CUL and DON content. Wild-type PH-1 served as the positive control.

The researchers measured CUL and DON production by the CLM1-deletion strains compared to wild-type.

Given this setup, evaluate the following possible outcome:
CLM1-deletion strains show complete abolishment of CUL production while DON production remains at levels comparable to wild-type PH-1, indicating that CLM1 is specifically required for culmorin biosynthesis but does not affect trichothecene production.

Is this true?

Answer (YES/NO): NO